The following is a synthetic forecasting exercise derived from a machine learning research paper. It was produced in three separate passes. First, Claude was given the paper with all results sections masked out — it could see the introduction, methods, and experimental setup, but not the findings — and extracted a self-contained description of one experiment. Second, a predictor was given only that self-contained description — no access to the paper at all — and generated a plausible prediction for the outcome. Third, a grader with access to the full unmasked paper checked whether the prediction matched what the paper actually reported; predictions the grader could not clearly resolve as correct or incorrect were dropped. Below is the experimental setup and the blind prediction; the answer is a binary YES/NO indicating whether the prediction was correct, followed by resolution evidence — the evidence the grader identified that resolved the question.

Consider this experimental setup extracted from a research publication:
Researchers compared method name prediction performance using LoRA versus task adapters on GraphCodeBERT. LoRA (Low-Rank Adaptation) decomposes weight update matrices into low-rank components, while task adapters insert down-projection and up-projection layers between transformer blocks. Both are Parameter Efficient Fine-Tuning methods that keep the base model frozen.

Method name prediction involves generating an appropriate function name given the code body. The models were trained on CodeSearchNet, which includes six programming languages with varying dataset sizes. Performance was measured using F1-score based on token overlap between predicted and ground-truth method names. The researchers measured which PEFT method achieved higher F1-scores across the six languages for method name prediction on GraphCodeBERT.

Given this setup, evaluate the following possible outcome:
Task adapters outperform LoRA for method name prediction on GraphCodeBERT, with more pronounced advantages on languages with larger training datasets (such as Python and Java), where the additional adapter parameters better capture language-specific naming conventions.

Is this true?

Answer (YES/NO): NO